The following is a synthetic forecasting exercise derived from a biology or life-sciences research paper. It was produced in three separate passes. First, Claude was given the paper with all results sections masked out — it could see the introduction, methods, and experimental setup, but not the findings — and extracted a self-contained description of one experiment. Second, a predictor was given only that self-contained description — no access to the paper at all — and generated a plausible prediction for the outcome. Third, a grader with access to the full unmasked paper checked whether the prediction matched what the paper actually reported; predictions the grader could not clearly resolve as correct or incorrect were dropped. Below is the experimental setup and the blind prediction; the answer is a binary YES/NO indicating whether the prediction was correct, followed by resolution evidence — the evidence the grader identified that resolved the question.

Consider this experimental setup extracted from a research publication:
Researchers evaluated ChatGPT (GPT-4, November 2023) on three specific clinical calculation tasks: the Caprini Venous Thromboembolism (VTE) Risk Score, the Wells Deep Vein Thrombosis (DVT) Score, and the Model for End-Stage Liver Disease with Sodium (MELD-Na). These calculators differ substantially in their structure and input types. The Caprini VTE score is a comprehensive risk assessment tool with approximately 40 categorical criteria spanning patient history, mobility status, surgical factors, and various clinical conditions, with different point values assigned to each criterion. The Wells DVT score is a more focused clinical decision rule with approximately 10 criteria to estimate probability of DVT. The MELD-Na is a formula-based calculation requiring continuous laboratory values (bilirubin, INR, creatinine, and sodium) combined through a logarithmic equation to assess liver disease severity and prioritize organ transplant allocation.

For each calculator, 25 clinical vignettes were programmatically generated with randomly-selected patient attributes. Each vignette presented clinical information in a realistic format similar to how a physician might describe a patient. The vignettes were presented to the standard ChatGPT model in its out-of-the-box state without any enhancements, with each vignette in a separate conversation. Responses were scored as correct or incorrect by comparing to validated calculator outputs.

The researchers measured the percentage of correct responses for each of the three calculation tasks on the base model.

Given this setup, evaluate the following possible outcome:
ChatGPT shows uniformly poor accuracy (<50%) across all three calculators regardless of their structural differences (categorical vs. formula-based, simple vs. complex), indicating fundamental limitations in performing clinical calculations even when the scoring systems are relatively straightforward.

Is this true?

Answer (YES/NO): NO